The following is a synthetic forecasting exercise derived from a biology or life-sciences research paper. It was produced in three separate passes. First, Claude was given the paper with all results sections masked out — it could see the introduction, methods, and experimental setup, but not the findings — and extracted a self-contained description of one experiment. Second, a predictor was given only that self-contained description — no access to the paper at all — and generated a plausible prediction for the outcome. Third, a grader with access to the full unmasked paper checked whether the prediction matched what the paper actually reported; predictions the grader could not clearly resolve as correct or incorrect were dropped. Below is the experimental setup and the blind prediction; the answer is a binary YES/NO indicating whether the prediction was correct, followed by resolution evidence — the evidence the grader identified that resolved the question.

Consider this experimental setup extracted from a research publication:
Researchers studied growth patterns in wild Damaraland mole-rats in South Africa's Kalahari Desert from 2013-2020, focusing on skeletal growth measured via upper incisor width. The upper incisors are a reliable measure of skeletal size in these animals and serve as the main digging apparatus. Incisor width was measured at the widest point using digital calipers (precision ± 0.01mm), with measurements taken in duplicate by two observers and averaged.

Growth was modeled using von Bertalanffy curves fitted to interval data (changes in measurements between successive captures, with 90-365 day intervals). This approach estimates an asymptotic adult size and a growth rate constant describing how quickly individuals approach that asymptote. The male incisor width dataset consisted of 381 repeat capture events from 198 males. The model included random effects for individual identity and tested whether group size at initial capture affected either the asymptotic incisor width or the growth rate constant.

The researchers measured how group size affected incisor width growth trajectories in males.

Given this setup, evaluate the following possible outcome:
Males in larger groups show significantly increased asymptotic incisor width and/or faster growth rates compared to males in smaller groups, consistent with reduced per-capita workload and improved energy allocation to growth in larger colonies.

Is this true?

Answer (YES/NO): NO